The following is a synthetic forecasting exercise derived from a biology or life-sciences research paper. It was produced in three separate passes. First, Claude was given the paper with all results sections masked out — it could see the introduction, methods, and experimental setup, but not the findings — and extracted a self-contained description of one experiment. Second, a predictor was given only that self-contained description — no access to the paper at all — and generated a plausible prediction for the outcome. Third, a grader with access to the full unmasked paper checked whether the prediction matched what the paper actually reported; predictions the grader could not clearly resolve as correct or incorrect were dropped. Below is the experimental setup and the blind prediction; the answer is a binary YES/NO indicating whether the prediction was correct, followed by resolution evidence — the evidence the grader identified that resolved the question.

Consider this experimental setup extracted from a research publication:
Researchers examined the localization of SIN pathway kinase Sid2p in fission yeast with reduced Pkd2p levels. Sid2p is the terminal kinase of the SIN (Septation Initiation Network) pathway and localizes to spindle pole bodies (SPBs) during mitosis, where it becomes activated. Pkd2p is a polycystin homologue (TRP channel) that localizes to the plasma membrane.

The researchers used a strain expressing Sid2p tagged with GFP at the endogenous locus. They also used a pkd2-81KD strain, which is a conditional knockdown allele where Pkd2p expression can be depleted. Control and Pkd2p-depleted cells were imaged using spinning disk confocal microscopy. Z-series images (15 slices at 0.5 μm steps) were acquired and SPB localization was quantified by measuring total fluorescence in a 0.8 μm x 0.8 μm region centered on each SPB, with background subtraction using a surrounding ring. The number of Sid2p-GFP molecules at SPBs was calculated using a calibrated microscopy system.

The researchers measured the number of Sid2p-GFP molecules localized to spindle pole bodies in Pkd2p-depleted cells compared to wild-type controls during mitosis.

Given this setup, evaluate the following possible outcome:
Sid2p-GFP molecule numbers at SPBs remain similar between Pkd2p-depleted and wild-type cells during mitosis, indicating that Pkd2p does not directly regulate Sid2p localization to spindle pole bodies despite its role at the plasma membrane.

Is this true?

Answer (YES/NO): NO